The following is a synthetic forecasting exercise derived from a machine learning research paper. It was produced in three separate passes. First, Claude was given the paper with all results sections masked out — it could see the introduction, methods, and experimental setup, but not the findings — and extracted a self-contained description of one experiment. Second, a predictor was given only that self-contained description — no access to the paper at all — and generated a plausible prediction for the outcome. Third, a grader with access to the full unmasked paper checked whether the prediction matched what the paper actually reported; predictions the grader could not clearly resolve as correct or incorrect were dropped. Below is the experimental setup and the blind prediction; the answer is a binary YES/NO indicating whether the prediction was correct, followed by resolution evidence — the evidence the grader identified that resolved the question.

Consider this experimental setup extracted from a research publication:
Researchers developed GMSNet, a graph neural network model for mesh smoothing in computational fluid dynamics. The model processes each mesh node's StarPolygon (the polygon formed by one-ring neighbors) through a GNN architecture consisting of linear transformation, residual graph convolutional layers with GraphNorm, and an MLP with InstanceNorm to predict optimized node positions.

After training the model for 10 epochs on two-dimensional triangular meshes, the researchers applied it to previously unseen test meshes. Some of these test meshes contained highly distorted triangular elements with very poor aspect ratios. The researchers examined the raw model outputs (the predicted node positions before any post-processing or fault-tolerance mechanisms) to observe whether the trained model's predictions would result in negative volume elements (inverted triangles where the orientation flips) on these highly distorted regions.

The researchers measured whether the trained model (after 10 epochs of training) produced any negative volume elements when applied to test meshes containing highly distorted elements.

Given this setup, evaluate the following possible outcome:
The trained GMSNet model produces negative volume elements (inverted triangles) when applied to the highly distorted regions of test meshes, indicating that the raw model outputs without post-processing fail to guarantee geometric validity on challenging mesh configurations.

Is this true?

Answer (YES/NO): YES